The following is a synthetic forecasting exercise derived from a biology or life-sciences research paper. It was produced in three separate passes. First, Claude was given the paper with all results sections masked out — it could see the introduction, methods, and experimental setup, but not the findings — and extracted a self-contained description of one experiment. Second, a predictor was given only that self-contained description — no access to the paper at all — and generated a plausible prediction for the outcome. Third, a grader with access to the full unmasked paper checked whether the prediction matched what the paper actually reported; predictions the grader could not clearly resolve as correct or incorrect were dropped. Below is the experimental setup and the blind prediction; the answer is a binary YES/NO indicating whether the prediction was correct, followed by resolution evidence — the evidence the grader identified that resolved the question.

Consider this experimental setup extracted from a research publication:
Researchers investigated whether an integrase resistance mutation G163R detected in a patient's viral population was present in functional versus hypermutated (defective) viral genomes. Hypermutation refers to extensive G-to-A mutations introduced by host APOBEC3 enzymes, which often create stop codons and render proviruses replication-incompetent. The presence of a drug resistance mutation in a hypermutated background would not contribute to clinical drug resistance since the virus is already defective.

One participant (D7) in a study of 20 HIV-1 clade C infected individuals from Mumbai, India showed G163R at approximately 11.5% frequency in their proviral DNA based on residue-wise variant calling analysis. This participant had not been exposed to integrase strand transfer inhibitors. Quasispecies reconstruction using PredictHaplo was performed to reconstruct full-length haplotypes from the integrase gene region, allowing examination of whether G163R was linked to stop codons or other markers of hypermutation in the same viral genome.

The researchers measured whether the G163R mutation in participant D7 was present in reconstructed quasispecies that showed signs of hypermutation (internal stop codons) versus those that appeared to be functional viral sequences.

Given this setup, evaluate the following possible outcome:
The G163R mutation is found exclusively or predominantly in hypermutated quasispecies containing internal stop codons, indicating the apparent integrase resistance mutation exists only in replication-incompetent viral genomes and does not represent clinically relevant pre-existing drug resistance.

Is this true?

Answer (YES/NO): YES